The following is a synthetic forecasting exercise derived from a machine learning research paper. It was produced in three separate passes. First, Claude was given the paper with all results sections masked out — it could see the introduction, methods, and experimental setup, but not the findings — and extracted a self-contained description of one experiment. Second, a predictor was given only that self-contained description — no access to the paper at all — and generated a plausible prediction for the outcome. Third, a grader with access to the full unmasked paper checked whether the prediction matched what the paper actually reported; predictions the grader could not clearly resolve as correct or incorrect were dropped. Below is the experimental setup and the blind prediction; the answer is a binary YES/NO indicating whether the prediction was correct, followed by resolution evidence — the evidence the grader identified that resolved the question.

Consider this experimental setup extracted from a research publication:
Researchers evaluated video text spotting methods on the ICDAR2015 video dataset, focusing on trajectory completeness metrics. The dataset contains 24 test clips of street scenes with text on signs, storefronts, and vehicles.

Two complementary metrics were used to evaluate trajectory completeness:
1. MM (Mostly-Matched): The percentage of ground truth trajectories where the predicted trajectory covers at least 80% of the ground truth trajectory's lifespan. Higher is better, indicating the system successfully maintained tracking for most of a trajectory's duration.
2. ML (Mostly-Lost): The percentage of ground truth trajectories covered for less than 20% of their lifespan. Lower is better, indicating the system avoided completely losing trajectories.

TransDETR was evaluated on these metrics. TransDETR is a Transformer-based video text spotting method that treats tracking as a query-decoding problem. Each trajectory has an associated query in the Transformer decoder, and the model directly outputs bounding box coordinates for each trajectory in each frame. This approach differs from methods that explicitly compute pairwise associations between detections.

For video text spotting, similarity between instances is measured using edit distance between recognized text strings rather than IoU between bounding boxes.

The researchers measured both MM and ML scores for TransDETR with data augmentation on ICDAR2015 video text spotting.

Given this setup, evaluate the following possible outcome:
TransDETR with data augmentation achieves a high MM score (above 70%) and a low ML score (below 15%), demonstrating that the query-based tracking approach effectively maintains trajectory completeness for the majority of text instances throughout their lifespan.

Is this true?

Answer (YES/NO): NO